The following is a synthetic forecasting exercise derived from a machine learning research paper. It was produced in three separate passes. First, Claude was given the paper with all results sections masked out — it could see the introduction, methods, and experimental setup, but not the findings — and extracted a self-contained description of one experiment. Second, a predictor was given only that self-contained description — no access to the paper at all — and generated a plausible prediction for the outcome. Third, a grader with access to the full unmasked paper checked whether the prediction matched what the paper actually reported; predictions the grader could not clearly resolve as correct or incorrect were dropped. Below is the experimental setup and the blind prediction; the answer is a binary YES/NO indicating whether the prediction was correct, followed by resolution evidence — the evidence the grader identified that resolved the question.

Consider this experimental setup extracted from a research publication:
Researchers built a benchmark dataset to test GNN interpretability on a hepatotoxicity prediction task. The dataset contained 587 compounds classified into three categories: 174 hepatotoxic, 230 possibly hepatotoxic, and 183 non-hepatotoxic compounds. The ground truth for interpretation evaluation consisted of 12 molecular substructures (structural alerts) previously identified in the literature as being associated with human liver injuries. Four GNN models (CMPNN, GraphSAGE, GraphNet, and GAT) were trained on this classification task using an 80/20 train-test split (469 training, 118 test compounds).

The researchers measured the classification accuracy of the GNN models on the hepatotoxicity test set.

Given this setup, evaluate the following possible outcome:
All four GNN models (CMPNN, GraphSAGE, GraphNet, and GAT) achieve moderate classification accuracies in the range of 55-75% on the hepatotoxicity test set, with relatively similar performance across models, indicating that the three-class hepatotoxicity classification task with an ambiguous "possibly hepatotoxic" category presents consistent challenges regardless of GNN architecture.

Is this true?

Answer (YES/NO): NO